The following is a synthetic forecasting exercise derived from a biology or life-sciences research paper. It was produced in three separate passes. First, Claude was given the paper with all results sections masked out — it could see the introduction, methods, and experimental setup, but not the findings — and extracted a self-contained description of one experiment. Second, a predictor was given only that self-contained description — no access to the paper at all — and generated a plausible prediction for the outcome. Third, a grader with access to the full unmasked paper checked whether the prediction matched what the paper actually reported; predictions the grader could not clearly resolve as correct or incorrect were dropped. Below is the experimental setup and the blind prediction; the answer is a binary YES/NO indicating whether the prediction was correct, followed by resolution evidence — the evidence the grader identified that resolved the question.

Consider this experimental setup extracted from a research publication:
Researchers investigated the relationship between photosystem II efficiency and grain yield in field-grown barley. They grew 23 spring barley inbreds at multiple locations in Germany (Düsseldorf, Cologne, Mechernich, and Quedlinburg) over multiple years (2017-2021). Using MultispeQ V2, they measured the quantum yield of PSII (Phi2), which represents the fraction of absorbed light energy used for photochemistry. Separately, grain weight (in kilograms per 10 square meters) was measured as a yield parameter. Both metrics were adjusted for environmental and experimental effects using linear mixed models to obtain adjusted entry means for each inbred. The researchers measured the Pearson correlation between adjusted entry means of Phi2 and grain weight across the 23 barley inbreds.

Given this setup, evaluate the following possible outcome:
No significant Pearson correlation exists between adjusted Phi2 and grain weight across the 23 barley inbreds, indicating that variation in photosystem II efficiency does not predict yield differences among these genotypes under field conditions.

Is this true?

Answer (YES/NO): YES